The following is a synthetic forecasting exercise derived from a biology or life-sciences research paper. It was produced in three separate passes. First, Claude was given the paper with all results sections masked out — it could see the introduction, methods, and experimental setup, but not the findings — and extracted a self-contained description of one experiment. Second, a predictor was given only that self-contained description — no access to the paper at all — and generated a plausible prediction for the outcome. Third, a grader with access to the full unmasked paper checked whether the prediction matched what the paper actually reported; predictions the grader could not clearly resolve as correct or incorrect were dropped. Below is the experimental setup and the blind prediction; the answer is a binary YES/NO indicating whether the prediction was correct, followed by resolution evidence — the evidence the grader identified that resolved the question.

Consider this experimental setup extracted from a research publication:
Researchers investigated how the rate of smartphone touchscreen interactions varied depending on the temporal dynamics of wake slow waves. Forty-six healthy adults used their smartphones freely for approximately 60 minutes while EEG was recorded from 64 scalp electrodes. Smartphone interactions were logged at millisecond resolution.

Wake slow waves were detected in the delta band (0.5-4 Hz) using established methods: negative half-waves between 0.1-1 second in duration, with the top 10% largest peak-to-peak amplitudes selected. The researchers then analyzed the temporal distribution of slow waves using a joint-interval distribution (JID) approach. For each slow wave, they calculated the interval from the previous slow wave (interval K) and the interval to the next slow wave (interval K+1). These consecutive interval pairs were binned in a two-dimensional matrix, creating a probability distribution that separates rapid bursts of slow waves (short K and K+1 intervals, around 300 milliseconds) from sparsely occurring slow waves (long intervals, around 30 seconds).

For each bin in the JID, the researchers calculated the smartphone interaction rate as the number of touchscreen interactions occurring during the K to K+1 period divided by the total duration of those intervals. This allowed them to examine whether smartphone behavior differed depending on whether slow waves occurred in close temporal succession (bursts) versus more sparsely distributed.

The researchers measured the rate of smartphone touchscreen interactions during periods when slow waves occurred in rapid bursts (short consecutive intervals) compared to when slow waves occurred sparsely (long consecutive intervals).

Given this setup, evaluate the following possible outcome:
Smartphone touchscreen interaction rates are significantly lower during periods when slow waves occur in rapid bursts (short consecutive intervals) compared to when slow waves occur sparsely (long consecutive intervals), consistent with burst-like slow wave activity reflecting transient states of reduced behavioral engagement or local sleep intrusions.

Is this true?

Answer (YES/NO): YES